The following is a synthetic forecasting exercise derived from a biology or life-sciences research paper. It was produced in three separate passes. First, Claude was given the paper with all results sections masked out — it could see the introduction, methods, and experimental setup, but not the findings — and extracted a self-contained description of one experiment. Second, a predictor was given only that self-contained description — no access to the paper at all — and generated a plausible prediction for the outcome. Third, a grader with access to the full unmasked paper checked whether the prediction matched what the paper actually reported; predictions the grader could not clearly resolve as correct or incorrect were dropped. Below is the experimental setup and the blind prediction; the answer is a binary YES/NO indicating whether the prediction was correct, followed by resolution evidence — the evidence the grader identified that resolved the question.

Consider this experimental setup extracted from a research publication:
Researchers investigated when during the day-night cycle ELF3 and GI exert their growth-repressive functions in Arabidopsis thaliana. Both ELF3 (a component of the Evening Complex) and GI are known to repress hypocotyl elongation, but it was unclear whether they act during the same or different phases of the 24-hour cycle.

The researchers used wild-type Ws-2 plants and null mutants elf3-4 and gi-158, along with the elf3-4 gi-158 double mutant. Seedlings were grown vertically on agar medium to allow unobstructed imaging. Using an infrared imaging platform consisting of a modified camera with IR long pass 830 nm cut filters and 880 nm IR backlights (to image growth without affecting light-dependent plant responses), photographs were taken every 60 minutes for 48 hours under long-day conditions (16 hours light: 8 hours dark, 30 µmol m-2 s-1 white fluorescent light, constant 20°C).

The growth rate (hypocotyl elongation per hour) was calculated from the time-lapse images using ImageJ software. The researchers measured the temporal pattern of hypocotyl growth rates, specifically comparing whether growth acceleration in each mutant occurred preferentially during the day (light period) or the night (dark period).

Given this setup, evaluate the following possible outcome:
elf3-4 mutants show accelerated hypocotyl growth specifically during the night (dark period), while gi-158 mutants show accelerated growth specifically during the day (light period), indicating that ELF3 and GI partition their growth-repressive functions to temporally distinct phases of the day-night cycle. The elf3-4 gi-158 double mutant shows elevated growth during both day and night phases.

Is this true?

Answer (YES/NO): YES